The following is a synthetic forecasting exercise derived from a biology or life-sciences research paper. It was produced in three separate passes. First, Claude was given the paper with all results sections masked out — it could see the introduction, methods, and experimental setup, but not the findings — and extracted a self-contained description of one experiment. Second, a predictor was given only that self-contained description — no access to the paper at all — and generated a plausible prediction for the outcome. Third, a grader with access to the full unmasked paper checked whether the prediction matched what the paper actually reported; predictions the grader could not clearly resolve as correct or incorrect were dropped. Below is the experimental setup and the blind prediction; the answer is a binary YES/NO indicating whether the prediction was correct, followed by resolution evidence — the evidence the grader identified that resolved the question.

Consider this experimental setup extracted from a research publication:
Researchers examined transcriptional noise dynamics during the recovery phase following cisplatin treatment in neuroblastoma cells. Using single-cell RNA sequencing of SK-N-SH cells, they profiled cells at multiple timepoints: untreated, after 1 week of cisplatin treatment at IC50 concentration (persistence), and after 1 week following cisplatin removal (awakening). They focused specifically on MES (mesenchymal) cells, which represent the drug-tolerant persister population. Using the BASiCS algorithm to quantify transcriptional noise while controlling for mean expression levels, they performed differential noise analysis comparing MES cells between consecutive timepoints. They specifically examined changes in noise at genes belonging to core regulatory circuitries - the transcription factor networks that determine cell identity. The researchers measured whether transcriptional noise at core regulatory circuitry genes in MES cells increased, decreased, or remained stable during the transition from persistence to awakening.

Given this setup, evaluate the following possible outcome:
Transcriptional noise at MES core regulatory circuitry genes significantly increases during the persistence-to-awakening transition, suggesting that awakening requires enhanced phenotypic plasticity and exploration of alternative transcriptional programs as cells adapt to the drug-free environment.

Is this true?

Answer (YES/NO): YES